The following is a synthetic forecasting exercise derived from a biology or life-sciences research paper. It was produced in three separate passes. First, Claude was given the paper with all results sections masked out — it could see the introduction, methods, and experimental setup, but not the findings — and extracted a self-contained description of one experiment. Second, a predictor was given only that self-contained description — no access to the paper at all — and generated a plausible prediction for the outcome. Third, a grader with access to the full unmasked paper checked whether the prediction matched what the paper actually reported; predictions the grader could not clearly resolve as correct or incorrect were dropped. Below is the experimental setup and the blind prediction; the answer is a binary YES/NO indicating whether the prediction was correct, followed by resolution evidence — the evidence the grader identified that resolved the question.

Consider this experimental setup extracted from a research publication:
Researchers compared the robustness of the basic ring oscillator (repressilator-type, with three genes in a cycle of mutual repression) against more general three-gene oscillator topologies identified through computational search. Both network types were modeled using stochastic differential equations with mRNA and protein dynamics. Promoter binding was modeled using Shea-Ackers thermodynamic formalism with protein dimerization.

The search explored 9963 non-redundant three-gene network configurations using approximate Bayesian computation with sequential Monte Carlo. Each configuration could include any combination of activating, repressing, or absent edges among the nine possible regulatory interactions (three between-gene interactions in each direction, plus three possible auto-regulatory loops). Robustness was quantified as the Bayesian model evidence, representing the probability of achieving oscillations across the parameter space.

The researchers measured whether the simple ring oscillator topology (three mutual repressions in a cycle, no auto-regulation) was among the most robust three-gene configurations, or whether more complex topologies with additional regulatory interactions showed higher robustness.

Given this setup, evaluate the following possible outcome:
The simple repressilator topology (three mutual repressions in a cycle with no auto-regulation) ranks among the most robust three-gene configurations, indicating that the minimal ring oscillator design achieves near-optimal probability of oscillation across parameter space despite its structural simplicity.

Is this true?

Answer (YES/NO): NO